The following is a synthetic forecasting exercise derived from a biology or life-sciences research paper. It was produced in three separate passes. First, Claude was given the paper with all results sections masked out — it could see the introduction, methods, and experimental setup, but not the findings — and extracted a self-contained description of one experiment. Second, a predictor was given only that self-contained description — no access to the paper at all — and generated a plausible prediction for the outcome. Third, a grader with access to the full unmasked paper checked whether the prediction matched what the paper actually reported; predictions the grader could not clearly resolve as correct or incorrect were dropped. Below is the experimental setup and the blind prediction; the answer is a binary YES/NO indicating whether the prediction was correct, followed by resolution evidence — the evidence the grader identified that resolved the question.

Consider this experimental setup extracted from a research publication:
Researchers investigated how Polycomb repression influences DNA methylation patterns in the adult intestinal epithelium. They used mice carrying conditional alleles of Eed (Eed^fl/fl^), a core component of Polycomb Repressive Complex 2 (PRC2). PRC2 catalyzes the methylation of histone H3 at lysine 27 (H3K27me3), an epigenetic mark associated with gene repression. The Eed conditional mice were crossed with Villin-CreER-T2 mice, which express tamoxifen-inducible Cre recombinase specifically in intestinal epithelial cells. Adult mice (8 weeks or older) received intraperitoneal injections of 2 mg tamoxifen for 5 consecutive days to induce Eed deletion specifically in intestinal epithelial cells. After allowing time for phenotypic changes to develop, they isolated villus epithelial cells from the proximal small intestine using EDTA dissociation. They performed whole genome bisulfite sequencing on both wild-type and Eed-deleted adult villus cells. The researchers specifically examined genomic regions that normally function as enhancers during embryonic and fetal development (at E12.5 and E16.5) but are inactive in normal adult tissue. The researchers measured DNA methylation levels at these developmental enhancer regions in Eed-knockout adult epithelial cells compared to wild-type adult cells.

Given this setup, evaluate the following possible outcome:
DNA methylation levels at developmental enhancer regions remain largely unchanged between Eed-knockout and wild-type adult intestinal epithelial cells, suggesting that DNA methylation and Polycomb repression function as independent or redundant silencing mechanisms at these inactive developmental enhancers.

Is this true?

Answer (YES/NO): NO